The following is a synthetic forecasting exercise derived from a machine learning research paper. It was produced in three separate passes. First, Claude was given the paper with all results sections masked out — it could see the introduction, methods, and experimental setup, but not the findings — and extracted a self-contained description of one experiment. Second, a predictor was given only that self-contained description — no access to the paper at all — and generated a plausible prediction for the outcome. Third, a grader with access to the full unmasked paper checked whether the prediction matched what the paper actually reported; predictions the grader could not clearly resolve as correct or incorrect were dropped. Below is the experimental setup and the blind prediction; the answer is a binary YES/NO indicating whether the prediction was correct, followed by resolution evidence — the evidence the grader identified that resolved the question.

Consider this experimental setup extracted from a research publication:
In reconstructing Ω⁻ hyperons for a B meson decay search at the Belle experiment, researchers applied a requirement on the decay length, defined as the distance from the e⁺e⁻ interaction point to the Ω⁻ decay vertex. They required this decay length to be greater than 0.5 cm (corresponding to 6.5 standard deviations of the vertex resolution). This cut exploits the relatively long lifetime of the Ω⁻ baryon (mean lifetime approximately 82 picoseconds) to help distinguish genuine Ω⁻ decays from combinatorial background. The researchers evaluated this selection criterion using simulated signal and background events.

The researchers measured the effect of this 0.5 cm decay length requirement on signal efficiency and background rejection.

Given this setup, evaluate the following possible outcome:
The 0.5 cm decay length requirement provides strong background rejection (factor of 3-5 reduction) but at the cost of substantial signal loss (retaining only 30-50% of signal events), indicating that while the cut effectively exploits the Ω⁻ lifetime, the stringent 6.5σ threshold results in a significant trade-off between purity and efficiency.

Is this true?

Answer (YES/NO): NO